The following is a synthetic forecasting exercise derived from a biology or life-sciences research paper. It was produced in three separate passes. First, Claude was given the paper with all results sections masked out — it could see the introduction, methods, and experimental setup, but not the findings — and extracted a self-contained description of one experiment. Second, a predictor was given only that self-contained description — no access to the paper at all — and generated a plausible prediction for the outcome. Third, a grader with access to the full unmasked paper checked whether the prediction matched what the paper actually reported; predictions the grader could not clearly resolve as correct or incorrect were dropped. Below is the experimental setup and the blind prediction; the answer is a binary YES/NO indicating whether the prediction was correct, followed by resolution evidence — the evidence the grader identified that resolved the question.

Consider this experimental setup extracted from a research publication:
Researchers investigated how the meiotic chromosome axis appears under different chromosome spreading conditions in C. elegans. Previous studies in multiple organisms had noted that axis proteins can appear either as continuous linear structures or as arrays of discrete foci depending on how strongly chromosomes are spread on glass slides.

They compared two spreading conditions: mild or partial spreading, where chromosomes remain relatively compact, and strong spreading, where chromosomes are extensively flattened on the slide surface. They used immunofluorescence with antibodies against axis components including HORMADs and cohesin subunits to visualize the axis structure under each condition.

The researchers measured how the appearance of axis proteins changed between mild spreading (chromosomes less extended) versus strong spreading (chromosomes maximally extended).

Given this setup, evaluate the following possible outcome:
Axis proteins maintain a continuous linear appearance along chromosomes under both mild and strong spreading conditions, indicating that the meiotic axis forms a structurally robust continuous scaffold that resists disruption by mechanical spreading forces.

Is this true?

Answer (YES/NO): NO